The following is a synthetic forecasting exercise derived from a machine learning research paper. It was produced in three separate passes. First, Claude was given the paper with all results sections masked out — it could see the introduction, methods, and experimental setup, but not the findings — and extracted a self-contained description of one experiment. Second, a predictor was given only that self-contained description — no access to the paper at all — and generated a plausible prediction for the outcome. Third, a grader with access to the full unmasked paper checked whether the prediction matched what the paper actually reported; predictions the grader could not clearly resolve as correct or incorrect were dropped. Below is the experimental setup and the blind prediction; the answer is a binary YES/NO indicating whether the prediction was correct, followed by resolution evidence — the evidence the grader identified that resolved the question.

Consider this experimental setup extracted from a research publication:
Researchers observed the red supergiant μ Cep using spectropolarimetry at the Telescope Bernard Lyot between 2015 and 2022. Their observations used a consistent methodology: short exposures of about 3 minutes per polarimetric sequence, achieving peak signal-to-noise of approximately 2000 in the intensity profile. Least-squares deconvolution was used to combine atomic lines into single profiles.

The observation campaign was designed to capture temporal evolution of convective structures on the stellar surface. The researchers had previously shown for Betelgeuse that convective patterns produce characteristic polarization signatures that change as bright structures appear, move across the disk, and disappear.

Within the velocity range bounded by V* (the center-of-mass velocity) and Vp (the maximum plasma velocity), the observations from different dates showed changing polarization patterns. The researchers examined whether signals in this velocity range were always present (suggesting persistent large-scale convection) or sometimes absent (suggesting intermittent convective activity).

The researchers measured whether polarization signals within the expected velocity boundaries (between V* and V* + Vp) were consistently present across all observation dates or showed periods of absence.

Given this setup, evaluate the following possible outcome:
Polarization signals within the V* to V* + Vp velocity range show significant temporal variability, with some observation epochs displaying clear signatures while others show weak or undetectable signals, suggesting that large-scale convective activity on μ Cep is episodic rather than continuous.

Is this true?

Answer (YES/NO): NO